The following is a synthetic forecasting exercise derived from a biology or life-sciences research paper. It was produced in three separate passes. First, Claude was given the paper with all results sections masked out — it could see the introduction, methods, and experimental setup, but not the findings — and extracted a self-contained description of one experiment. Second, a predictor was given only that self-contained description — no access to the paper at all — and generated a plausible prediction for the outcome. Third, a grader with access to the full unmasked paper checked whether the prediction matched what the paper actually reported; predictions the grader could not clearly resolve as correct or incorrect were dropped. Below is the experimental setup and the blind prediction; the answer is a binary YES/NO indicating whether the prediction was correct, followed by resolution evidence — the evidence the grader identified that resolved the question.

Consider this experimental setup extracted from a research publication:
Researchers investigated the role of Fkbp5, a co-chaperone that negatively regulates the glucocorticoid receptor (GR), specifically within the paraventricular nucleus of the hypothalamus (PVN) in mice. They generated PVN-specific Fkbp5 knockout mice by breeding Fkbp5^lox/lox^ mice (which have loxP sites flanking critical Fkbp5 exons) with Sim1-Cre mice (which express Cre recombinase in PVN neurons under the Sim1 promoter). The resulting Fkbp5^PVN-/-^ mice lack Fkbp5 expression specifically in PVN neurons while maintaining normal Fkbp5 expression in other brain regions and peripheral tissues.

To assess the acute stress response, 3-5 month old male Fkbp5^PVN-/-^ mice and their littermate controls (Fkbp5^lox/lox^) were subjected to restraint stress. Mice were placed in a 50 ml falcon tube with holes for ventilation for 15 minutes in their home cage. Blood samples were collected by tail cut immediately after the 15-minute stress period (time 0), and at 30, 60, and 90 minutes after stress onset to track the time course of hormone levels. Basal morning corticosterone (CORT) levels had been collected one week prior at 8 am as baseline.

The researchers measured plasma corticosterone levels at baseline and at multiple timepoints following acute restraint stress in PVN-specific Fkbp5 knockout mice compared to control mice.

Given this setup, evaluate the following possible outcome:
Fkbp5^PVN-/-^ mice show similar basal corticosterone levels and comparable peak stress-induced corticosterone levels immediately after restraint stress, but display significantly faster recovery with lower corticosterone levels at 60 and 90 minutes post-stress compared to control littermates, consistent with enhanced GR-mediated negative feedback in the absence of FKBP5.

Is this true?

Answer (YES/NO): NO